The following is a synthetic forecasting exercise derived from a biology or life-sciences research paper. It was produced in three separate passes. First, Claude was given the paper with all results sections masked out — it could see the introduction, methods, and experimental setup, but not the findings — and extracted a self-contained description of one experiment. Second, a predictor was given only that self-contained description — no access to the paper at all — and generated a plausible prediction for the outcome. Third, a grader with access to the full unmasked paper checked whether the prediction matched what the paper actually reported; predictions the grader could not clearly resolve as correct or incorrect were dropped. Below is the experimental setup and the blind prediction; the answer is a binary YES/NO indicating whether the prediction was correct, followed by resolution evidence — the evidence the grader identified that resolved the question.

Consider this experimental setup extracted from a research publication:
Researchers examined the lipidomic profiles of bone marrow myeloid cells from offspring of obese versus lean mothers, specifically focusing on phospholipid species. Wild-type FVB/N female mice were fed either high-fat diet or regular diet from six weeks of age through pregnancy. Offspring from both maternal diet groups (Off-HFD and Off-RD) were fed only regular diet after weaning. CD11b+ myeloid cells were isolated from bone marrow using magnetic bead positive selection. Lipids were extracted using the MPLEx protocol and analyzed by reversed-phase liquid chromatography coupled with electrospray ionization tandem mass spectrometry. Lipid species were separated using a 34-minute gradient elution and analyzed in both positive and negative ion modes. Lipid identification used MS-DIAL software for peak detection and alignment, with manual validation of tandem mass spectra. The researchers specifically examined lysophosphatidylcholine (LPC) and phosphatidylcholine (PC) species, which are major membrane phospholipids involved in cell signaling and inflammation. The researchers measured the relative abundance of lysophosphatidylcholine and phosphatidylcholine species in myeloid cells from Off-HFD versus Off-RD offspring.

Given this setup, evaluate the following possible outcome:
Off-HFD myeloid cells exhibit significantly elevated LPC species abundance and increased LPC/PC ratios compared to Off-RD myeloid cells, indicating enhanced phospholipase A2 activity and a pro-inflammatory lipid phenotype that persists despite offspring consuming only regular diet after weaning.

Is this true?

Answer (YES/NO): NO